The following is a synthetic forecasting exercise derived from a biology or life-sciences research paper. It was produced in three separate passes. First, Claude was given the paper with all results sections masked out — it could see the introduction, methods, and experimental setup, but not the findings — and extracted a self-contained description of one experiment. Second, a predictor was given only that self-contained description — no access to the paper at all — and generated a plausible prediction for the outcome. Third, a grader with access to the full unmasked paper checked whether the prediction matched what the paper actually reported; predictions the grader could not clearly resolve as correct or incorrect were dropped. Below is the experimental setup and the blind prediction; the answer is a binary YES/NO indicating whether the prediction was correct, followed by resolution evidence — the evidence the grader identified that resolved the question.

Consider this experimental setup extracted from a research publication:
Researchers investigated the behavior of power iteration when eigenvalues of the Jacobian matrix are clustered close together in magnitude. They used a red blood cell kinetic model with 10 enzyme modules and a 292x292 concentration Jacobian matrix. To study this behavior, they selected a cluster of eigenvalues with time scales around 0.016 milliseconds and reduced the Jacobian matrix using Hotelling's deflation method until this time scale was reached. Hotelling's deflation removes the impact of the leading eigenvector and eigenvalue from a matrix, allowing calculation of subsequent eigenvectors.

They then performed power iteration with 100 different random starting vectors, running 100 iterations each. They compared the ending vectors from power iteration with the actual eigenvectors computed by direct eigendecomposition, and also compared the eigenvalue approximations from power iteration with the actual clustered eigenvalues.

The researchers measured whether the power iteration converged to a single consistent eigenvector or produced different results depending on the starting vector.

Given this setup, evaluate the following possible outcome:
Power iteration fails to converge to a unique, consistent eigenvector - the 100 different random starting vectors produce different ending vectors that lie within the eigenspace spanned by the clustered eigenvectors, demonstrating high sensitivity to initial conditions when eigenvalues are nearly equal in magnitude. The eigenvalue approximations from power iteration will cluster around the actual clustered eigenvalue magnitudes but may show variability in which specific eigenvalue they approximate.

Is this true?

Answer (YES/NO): YES